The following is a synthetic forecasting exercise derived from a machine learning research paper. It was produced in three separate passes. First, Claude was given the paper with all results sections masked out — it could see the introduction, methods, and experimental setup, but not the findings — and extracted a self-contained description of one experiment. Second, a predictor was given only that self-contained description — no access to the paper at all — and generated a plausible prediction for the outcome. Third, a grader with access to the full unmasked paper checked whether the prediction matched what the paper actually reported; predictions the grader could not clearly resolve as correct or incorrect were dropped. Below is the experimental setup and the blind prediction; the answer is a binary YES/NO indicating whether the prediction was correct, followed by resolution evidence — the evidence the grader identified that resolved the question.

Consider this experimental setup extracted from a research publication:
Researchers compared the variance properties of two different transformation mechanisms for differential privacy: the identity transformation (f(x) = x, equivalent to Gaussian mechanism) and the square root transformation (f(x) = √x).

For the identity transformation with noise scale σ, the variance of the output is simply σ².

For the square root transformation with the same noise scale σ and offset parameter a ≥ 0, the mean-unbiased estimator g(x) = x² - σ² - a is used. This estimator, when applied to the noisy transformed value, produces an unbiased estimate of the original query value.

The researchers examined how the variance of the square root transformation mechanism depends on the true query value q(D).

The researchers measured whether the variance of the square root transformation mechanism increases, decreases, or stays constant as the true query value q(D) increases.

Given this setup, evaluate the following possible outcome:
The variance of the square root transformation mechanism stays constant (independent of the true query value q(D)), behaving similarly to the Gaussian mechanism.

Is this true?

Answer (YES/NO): NO